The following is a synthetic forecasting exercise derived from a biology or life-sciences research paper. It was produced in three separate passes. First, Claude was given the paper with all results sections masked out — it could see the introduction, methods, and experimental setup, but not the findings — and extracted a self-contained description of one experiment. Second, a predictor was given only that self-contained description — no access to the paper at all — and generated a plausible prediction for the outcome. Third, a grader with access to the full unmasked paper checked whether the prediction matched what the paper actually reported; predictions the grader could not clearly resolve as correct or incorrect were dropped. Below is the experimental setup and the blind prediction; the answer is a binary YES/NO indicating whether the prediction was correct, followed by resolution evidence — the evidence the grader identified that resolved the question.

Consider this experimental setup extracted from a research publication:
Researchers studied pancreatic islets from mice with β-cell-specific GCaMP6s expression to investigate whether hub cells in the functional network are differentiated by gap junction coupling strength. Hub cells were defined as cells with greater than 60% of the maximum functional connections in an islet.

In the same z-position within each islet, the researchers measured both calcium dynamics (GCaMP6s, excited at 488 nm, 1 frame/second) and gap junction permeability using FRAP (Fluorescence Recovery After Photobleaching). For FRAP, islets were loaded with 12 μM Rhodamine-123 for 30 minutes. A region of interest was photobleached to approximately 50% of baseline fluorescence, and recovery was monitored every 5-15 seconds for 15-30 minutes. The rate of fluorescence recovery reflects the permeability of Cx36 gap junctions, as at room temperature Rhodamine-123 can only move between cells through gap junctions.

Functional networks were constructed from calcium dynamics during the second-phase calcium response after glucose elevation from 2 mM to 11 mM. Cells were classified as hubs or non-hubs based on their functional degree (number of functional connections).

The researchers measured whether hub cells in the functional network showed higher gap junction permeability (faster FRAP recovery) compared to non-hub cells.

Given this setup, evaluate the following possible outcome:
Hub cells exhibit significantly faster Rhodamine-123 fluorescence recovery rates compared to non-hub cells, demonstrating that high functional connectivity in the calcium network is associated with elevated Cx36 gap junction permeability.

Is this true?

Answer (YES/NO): NO